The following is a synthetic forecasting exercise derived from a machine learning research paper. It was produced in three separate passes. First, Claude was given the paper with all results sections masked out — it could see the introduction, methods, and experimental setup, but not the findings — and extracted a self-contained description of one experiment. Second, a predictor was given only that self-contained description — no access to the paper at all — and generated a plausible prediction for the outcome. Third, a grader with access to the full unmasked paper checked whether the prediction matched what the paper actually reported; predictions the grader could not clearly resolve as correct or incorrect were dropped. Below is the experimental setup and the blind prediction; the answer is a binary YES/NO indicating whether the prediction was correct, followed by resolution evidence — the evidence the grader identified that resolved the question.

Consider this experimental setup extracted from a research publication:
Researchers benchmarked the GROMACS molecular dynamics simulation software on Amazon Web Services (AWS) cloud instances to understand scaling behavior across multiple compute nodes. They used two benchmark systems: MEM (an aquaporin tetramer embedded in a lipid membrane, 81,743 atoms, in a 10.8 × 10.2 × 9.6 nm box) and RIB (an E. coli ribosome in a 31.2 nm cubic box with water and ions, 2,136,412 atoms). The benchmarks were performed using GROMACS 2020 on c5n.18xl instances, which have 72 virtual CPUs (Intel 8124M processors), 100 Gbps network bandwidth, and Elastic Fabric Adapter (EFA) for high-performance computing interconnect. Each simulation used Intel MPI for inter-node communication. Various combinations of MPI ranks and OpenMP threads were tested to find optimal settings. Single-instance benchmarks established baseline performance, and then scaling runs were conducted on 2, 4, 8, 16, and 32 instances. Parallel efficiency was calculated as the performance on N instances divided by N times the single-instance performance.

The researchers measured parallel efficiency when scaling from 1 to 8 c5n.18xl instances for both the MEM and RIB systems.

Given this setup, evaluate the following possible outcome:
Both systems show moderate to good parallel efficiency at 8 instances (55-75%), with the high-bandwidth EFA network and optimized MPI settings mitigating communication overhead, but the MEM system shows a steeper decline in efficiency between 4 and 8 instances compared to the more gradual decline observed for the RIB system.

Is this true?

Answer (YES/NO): NO